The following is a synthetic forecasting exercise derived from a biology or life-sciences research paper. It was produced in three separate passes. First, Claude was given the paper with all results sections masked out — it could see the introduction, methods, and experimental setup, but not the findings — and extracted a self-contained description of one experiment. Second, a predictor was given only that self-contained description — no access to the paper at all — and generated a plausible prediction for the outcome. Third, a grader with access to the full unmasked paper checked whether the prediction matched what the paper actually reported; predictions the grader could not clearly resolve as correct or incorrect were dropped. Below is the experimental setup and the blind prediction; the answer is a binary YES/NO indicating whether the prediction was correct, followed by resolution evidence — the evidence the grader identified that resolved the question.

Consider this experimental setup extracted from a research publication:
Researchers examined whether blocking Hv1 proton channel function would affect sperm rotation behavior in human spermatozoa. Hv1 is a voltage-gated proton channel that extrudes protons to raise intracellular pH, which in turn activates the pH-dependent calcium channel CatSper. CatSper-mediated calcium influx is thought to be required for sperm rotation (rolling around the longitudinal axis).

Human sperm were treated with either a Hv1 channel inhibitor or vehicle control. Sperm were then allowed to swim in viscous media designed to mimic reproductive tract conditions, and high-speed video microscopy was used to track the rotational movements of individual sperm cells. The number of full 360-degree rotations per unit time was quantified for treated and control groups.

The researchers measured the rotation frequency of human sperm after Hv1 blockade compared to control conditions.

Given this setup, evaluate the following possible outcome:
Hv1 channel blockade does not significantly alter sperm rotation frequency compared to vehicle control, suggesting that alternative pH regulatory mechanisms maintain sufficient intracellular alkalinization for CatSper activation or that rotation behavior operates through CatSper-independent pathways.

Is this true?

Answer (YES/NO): NO